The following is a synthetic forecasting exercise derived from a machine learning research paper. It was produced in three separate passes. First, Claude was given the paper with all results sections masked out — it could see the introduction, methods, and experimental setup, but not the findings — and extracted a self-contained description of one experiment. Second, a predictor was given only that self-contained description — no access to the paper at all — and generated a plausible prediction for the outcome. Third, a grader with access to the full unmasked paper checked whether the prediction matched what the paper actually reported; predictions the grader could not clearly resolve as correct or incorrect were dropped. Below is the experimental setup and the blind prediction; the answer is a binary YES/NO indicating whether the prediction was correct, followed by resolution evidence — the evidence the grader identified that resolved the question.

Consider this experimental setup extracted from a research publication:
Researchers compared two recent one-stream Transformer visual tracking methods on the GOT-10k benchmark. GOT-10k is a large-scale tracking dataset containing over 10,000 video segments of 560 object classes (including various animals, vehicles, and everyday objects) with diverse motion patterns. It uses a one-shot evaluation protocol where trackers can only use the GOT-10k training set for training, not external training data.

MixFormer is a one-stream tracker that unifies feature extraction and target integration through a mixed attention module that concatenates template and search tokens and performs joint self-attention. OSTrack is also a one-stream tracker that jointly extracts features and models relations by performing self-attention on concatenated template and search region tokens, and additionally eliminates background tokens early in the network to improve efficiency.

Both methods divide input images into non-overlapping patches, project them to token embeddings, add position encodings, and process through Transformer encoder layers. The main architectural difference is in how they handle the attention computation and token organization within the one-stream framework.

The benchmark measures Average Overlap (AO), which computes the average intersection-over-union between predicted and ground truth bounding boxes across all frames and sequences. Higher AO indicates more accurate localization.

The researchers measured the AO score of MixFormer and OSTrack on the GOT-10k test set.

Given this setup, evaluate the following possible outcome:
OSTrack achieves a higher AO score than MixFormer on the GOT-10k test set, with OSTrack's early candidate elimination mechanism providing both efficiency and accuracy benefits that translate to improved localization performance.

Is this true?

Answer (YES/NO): YES